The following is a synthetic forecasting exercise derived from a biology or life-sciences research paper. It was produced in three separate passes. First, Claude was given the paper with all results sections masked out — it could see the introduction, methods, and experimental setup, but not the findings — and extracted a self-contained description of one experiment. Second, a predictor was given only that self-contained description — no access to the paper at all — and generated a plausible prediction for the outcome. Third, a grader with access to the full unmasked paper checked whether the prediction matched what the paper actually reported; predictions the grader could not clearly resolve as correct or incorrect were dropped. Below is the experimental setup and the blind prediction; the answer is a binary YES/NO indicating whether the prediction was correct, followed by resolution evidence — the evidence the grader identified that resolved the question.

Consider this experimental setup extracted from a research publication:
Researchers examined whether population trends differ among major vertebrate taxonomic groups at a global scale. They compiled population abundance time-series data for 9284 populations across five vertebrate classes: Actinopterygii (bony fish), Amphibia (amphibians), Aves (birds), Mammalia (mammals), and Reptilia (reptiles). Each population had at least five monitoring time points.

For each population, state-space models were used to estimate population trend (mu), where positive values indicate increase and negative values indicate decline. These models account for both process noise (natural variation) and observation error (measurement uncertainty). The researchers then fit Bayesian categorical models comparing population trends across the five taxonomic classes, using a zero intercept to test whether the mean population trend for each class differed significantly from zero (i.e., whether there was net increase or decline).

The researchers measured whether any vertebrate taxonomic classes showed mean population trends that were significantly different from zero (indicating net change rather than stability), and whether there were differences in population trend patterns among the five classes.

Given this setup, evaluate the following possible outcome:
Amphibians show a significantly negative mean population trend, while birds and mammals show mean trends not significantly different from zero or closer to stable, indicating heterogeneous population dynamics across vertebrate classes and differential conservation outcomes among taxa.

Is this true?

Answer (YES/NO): NO